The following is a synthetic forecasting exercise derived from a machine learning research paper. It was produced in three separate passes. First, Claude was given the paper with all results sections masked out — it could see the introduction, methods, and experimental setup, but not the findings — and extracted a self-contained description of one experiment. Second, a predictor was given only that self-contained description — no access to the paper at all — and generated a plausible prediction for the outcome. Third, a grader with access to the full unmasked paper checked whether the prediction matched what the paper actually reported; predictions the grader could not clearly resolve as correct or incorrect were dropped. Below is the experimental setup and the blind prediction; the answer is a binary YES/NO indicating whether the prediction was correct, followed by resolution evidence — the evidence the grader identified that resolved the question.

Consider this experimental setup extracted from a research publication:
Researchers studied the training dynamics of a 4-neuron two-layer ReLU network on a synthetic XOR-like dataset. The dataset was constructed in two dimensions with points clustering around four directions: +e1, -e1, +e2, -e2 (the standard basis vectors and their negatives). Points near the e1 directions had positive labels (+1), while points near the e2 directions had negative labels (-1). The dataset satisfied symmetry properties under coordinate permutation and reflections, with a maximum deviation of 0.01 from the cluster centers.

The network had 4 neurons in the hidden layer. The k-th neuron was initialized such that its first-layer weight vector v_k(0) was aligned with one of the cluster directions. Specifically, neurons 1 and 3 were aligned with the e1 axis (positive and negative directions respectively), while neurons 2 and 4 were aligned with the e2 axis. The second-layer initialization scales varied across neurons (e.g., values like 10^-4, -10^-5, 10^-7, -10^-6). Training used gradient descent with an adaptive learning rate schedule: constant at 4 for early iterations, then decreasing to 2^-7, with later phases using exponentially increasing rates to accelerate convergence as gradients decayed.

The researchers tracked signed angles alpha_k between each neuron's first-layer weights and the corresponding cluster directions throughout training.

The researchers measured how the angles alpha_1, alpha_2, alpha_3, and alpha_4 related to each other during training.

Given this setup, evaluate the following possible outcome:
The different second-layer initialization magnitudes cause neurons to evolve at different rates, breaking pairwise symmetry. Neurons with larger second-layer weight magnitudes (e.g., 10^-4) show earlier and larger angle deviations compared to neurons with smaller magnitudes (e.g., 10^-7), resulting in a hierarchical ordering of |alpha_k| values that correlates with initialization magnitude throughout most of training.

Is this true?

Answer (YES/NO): NO